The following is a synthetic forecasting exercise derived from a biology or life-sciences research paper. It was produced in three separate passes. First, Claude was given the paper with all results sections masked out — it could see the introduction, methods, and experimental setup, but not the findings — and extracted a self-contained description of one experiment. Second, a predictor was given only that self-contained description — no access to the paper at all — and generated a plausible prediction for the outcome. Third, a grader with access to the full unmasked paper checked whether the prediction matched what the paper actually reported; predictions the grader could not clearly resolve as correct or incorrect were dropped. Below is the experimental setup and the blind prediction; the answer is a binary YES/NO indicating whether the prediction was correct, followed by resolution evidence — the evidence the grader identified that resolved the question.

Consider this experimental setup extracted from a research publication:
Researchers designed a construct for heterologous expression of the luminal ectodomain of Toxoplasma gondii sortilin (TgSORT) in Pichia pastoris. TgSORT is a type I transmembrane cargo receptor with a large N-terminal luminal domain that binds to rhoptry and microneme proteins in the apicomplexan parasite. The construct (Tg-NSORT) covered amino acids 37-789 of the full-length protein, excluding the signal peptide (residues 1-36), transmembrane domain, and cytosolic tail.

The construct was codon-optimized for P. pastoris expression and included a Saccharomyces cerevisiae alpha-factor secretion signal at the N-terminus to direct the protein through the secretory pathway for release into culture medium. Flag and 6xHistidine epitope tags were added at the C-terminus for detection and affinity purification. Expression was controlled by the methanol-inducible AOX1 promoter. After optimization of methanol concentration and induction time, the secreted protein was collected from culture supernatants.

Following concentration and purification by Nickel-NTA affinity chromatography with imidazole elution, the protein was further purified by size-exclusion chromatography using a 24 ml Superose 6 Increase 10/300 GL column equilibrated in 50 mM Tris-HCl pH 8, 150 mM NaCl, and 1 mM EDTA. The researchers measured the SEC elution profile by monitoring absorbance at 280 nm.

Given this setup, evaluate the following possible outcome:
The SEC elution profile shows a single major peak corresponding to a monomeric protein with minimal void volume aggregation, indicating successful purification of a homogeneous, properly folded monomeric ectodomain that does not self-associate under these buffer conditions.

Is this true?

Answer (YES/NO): YES